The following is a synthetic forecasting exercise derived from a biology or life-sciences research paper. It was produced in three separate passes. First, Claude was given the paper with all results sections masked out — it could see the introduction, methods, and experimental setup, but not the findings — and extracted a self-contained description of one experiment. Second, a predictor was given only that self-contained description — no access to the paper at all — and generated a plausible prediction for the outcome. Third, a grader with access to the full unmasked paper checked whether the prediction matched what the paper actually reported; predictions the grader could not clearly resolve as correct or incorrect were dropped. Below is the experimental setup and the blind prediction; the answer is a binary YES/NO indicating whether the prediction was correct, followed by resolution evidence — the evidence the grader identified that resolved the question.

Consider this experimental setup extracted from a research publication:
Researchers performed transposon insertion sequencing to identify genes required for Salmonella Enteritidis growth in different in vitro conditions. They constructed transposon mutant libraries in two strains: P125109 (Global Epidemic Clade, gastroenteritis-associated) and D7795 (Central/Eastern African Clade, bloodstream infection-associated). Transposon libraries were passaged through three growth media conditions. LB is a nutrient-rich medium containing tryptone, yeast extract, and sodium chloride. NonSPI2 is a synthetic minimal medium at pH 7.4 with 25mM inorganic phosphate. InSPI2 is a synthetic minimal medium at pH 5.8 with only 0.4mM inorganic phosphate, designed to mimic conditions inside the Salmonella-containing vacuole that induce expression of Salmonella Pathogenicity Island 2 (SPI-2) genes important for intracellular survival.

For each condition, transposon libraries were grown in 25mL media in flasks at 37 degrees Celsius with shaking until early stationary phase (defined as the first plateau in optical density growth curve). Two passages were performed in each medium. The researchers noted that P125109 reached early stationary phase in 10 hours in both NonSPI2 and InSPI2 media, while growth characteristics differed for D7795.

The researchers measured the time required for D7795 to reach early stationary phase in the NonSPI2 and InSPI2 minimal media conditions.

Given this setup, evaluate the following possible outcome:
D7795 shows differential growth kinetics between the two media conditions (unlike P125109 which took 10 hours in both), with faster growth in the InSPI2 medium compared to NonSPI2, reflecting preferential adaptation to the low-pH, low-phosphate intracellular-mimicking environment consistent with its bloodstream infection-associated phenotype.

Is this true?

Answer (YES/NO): NO